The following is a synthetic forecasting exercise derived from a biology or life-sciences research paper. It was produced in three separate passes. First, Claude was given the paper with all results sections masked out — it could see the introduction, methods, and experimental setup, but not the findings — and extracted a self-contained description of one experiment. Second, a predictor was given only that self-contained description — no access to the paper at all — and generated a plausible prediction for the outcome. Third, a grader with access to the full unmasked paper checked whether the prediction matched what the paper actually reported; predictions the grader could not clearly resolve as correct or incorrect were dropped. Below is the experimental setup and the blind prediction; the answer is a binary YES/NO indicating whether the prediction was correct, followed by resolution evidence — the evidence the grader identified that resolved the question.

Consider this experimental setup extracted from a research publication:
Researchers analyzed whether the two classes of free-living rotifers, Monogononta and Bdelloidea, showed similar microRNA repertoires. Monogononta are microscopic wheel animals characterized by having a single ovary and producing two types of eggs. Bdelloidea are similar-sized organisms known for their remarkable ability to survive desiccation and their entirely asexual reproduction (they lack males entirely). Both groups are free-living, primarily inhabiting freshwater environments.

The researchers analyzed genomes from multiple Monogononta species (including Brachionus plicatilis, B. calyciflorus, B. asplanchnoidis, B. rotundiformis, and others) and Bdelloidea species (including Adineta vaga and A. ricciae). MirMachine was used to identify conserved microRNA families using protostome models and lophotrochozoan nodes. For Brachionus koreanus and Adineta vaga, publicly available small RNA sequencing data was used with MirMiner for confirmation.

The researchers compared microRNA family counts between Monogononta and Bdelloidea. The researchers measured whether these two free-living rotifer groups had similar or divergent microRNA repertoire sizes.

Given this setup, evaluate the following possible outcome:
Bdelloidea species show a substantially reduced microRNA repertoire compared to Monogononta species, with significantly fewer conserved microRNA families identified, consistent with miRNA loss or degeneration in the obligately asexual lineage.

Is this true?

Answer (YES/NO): NO